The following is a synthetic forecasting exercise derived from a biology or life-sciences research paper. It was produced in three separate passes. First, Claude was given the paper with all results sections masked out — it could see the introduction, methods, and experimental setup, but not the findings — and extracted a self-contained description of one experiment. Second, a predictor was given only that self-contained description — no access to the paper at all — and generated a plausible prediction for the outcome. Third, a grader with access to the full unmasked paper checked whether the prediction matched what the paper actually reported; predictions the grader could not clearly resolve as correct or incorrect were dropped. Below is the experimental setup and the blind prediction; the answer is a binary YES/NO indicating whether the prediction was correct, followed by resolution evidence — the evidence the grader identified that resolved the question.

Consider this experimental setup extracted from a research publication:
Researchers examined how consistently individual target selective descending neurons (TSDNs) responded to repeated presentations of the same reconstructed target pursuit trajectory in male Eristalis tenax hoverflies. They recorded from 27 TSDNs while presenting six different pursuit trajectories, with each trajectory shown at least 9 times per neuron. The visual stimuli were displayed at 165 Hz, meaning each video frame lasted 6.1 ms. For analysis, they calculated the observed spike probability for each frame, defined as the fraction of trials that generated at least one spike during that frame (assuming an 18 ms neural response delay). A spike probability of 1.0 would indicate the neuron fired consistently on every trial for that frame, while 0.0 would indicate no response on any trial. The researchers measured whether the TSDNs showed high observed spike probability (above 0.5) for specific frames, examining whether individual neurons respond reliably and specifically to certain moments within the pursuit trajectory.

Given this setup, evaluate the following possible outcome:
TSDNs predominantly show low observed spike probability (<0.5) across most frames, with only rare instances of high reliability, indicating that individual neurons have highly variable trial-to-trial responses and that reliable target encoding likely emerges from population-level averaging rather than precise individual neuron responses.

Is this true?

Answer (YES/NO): NO